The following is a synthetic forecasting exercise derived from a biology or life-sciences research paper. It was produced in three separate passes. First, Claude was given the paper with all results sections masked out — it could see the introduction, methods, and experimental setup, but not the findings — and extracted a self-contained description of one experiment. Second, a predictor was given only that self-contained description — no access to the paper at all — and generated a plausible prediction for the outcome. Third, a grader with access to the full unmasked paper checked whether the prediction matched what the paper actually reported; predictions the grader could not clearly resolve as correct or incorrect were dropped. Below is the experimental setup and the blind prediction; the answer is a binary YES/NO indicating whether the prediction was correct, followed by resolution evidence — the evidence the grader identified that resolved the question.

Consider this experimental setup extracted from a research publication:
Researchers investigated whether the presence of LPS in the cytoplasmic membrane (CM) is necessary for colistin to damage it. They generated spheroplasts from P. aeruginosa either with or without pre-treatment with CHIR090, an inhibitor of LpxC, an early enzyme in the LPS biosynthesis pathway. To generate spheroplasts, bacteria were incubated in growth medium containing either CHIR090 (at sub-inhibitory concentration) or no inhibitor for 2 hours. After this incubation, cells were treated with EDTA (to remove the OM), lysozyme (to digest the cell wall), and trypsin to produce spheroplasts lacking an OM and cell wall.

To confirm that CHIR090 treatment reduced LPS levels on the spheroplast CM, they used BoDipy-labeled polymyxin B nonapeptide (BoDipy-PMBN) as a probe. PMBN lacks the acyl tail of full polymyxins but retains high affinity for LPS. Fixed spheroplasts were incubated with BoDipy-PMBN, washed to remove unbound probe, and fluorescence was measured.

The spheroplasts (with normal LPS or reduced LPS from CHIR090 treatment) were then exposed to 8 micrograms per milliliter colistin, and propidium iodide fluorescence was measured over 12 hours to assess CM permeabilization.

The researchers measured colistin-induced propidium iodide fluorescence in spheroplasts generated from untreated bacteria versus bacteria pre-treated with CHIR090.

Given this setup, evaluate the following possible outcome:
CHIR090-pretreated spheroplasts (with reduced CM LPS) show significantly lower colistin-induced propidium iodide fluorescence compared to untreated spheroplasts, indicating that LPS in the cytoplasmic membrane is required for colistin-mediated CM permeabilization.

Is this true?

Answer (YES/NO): YES